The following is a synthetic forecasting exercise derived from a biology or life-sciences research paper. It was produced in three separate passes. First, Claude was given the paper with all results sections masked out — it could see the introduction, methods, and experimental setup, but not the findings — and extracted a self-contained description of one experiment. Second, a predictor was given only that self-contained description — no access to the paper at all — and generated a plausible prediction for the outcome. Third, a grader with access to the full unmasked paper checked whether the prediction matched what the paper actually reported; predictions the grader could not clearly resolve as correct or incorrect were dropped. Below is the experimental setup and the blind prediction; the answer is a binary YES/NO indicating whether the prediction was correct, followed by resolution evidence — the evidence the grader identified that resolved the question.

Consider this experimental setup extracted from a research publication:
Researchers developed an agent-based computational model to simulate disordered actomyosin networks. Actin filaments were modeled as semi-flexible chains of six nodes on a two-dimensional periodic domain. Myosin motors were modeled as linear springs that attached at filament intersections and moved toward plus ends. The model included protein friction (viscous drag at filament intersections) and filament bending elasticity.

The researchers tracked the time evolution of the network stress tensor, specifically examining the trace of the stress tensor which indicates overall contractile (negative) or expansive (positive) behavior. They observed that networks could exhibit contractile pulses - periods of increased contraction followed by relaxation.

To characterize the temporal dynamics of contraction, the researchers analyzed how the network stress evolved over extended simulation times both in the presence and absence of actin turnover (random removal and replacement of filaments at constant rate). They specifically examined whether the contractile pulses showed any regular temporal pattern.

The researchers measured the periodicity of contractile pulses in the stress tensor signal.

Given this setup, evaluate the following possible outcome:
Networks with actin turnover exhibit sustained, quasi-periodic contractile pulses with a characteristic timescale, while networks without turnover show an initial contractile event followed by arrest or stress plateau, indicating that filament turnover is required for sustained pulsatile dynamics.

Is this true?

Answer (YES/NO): NO